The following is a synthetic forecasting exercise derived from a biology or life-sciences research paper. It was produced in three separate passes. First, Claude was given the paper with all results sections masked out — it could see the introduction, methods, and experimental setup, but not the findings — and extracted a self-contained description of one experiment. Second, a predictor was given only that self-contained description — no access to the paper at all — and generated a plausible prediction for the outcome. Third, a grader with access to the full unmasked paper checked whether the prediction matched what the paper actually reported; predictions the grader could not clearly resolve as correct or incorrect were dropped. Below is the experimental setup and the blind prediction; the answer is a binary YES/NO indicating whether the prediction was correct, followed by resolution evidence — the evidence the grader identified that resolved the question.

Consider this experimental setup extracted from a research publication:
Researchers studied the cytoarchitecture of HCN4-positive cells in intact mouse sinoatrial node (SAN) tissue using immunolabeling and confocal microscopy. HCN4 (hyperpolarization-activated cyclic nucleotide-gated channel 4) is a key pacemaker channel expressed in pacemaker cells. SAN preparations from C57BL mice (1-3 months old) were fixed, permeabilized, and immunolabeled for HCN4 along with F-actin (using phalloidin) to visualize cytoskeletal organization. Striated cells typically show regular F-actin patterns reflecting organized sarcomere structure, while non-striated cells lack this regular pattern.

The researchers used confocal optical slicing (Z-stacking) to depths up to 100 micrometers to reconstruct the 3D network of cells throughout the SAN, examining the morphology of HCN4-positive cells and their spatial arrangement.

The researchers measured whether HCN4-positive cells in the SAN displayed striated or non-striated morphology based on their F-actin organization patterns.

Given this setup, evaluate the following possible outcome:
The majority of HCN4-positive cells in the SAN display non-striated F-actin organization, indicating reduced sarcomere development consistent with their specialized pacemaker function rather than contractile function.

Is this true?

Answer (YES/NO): YES